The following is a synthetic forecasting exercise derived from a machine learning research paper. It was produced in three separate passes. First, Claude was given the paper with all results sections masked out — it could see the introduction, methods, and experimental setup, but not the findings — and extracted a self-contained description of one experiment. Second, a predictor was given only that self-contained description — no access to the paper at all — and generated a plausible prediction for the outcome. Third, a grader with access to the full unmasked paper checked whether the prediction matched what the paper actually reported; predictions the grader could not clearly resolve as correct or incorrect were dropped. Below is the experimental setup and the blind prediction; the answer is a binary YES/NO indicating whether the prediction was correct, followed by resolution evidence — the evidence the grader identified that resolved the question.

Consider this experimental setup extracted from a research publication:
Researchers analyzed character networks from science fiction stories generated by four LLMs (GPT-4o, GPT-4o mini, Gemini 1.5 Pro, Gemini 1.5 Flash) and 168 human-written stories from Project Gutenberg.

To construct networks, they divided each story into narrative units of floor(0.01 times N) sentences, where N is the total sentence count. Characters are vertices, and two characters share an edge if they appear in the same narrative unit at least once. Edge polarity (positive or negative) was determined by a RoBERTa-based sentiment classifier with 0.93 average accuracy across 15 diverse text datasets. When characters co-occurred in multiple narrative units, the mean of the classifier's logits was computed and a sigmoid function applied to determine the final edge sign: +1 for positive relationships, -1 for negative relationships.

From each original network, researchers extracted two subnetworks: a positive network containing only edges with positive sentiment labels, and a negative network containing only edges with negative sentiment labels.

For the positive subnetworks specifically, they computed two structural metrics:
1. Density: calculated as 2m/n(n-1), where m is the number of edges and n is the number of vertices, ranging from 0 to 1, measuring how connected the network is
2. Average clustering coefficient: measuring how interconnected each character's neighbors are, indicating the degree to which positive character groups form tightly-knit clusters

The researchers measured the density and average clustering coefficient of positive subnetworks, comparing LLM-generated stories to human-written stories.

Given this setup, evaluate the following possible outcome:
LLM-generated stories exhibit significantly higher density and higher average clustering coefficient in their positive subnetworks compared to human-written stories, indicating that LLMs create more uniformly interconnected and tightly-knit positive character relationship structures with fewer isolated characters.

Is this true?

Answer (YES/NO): YES